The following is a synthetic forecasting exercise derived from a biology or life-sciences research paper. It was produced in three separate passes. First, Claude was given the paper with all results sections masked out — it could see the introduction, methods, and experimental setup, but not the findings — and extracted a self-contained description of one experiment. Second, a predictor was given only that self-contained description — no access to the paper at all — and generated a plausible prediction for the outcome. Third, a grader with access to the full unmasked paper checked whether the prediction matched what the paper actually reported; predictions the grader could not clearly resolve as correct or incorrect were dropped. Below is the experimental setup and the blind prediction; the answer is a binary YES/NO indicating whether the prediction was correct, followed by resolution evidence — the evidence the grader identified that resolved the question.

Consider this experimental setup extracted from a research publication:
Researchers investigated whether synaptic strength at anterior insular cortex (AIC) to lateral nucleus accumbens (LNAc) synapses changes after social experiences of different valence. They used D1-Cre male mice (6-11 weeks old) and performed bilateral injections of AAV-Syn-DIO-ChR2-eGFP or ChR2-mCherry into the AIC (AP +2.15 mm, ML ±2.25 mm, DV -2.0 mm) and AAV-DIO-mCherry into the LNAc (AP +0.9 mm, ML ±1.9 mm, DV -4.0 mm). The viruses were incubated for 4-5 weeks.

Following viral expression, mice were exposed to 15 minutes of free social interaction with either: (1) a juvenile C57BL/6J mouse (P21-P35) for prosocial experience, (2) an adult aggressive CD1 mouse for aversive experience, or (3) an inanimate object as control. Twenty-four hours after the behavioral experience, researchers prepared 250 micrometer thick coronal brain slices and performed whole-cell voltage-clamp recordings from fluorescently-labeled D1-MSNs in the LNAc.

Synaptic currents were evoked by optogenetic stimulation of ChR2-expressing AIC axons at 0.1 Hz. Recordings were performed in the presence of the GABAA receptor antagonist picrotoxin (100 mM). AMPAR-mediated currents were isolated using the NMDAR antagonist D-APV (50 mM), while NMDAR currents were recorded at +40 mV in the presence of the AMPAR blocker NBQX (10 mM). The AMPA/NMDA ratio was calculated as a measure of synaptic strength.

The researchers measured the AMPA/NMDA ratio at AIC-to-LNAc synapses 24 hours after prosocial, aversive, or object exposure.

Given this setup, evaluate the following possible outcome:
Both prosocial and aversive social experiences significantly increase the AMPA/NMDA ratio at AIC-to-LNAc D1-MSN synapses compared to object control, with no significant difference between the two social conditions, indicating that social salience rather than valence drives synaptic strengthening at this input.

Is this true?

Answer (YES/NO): NO